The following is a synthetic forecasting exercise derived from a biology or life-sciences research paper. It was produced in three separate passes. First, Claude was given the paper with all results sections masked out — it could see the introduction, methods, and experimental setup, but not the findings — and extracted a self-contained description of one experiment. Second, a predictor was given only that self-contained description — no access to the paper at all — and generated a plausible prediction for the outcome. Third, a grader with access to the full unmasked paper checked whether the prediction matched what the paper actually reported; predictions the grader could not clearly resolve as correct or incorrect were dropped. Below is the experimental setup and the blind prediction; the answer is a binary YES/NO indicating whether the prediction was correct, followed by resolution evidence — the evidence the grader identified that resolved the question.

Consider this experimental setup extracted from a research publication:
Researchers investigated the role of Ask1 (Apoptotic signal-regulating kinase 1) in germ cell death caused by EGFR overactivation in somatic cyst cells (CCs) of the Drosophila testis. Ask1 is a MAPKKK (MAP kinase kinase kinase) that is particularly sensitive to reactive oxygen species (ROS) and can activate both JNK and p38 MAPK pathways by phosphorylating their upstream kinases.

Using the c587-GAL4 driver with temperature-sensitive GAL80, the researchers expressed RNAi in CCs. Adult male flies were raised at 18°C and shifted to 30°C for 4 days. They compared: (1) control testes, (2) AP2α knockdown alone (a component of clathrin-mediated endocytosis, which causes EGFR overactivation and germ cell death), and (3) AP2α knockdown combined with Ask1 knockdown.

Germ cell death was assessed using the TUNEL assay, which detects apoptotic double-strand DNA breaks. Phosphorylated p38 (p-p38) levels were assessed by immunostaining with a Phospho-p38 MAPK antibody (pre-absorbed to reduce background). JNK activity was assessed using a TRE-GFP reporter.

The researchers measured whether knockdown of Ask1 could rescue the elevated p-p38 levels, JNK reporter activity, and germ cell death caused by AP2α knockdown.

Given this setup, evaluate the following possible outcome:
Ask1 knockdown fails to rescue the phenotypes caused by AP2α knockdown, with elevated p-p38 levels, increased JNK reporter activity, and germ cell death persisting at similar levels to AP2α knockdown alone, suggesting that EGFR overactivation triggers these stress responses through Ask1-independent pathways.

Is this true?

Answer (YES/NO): NO